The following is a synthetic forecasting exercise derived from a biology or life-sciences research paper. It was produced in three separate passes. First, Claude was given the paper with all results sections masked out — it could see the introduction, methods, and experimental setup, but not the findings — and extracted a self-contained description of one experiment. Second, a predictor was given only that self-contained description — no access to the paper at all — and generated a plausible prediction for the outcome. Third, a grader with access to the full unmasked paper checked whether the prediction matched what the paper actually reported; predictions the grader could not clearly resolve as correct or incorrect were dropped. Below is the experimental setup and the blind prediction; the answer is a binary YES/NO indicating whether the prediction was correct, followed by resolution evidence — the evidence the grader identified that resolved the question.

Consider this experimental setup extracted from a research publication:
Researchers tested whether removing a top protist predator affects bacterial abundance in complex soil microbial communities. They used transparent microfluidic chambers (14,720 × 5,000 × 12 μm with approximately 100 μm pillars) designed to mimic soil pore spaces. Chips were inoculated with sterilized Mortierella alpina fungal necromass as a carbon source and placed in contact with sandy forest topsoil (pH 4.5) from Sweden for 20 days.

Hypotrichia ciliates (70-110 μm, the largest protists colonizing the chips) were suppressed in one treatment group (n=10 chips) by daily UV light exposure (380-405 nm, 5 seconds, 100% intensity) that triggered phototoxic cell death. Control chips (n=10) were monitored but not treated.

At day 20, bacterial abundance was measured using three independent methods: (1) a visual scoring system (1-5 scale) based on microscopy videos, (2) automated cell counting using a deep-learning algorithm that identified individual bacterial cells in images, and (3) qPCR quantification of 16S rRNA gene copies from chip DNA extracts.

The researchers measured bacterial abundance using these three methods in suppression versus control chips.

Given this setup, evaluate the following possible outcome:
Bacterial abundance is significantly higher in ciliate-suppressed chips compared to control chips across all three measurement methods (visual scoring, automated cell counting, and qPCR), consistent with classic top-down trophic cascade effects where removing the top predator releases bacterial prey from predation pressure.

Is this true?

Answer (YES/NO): NO